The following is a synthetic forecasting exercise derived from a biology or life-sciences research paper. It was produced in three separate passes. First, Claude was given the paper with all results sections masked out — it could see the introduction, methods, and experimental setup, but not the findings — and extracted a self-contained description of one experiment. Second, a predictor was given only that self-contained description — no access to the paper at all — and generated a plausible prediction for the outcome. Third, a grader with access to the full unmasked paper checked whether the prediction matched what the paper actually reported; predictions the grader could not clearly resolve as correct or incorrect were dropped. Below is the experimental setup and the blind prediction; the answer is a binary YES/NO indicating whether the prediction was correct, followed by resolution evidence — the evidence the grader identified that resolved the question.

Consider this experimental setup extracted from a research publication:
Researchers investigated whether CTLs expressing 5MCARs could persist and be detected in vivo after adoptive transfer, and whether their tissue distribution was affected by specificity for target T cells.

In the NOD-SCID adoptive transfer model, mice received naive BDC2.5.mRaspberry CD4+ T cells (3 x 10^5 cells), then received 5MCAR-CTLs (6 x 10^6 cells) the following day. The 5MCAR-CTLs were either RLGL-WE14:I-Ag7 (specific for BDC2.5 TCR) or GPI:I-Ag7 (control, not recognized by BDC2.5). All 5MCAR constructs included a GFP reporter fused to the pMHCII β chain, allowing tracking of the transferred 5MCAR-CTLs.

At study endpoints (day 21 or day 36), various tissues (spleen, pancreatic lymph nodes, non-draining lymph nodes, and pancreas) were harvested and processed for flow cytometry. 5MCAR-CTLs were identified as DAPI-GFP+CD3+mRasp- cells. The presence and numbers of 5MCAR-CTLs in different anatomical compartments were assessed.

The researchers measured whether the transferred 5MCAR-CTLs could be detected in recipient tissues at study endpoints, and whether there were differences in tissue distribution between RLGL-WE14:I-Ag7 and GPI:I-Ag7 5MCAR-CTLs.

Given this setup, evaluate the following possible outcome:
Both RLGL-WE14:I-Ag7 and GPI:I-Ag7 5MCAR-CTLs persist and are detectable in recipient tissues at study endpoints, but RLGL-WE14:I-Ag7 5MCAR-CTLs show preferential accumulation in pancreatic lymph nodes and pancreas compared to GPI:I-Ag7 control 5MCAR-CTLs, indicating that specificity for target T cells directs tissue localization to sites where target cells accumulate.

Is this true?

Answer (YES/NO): NO